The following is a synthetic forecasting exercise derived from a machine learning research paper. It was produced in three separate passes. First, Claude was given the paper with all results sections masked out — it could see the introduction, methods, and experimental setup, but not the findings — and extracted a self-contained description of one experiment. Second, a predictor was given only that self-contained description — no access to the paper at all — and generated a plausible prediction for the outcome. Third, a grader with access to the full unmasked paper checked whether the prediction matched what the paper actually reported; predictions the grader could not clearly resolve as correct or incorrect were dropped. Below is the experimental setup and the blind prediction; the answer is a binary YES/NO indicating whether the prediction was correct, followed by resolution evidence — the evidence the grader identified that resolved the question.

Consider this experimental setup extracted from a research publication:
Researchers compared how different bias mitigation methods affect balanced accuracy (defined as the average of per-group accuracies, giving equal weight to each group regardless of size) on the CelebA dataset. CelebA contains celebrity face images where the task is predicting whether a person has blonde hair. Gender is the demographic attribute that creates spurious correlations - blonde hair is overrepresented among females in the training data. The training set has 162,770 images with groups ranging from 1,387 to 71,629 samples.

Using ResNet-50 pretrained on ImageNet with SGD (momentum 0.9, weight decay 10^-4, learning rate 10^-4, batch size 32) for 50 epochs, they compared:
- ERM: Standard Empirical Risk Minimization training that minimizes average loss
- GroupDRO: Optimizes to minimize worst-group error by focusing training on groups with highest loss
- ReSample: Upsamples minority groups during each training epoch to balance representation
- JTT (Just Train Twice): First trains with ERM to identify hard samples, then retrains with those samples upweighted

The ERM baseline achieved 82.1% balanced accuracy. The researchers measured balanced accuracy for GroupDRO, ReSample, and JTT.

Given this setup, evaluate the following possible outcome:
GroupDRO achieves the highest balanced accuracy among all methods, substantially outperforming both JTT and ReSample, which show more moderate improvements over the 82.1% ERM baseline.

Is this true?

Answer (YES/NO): NO